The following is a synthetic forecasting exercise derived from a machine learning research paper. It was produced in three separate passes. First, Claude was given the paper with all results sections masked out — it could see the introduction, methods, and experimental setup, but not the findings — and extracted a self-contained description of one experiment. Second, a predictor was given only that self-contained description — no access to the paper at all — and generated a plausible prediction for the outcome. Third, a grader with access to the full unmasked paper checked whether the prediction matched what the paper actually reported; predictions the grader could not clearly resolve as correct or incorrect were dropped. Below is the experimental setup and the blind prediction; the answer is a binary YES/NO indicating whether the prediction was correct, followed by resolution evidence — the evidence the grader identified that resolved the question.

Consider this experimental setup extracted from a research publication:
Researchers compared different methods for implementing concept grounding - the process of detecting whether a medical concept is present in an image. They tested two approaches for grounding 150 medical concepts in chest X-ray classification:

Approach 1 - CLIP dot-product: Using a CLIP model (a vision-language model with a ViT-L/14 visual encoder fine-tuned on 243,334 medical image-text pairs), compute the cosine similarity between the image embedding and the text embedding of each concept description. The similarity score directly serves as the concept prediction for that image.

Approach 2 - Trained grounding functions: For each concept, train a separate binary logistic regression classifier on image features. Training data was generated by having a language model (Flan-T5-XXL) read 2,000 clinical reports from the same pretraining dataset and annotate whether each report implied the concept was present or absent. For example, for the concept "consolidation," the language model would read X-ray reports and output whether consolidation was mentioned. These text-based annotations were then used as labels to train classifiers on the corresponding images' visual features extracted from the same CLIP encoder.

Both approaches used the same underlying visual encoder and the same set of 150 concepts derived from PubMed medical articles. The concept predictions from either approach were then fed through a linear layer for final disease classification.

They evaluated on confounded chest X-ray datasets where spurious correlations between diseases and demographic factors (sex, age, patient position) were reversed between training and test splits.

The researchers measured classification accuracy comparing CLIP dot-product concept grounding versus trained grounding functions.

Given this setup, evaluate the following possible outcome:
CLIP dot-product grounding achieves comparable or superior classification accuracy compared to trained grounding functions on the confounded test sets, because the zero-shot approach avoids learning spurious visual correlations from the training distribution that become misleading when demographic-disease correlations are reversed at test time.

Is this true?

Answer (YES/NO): NO